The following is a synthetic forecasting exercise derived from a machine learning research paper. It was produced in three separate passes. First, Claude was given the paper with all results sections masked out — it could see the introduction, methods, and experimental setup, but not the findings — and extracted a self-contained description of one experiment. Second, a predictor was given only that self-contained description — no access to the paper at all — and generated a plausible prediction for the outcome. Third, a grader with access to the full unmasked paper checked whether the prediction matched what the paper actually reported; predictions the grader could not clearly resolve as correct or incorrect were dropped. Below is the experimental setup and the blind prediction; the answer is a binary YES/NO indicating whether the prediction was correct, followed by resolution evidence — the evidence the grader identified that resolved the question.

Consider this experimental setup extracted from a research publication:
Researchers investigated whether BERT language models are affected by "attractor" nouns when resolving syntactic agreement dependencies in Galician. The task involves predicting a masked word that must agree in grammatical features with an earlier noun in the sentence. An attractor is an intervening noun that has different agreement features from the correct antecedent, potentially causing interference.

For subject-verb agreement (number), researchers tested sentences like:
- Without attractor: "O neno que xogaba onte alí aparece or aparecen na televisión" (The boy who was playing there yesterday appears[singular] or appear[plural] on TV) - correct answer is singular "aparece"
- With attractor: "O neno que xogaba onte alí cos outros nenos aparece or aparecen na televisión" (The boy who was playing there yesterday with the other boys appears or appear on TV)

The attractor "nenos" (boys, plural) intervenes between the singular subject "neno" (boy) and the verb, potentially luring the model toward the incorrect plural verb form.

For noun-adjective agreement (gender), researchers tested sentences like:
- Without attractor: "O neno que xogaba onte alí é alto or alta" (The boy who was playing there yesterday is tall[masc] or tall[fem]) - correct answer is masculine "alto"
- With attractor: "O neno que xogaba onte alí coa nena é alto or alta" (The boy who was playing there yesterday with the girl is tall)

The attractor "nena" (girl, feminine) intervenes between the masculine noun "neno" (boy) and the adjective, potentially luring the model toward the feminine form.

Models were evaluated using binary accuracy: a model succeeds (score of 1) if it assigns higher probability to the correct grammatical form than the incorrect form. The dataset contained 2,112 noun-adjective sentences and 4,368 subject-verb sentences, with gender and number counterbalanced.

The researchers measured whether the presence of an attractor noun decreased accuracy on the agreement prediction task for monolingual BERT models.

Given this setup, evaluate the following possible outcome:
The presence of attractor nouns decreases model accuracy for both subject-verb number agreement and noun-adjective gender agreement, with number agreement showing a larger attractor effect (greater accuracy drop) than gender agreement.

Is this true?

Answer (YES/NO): YES